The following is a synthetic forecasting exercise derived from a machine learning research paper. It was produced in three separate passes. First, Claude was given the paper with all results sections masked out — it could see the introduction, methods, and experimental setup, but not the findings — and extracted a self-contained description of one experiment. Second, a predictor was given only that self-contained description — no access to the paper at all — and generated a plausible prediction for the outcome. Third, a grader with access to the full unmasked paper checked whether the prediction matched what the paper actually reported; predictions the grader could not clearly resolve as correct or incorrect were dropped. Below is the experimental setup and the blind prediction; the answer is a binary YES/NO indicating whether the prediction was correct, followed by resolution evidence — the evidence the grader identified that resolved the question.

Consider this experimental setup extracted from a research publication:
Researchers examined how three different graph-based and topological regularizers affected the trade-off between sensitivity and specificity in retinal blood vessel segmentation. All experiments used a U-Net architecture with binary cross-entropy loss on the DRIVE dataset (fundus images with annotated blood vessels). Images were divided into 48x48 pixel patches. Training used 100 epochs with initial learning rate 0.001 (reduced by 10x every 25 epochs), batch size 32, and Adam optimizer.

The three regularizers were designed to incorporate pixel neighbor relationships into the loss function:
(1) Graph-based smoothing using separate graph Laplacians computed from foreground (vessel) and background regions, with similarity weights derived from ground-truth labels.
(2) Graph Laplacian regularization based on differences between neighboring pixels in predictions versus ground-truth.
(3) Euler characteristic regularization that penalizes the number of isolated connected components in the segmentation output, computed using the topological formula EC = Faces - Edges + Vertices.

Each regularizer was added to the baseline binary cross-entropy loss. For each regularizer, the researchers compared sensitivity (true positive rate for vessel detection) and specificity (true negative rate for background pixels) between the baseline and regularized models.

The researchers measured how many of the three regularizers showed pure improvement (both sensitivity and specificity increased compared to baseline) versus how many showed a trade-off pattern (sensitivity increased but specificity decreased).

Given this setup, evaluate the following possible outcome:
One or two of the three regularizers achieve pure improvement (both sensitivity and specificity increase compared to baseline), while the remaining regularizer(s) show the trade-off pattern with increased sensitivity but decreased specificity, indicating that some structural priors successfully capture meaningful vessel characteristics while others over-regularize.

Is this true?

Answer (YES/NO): YES